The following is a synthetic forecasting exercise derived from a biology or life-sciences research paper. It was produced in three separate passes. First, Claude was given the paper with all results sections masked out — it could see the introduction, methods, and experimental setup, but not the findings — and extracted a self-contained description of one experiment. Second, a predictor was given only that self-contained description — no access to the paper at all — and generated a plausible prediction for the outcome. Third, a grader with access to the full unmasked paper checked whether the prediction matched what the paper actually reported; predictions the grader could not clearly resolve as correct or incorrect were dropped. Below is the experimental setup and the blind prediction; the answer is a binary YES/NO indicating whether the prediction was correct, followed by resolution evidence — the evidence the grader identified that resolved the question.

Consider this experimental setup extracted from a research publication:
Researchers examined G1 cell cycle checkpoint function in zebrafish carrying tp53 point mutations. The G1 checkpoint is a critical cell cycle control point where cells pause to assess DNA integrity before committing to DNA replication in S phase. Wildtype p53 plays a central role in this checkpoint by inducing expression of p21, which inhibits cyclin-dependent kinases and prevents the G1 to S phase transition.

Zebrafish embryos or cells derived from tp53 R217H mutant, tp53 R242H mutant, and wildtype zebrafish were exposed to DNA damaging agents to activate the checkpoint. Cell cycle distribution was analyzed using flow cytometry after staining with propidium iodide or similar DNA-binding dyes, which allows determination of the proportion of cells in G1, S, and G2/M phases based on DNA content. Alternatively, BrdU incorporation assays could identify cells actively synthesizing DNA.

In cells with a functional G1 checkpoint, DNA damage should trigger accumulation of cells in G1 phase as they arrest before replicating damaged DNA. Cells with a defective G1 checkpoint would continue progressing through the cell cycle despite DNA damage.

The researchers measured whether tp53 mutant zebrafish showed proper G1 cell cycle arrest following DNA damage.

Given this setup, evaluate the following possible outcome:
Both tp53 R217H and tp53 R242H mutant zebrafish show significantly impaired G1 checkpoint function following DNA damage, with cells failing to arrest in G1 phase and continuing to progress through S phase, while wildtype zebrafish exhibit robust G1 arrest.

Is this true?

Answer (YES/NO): YES